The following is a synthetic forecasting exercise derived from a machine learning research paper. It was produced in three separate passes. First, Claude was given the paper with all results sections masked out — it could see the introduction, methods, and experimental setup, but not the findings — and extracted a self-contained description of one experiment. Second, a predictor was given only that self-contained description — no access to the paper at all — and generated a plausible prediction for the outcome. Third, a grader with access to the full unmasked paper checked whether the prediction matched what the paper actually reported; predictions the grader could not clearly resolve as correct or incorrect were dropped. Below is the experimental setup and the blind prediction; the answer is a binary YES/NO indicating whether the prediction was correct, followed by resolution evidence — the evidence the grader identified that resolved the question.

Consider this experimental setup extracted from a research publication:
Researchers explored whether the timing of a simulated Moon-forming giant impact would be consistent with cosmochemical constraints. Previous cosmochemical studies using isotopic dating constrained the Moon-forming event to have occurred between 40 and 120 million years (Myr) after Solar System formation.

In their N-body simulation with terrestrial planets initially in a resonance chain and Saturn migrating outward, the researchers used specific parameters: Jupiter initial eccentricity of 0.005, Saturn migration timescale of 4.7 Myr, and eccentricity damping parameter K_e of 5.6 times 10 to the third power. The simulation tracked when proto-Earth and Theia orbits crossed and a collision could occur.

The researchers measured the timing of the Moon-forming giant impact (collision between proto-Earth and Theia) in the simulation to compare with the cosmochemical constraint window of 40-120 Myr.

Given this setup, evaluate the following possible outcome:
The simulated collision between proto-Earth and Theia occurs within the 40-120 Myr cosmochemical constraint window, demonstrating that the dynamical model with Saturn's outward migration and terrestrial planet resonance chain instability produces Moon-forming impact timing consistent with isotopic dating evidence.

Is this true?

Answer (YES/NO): YES